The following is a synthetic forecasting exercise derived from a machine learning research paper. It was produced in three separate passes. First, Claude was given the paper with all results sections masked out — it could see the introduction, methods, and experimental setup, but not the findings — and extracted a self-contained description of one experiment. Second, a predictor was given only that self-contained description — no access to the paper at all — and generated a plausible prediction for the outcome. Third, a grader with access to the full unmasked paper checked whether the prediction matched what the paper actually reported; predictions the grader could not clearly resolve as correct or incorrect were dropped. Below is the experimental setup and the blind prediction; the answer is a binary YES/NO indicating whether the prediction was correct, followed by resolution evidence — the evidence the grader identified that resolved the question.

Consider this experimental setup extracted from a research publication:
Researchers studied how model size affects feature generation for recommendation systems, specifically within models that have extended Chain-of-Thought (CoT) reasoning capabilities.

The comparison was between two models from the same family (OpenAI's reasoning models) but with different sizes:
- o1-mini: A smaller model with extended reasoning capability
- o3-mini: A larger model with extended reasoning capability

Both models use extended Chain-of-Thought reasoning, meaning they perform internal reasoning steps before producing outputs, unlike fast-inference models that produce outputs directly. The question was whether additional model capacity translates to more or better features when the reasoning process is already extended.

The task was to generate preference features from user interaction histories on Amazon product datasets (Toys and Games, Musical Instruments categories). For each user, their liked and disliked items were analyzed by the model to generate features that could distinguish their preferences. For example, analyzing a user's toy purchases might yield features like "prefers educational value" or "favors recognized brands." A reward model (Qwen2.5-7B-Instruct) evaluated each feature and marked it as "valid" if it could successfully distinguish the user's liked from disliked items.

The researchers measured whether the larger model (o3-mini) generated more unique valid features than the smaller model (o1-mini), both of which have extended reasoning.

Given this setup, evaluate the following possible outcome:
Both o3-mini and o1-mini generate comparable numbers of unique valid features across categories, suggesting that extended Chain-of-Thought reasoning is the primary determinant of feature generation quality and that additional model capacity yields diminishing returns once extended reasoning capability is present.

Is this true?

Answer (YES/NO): NO